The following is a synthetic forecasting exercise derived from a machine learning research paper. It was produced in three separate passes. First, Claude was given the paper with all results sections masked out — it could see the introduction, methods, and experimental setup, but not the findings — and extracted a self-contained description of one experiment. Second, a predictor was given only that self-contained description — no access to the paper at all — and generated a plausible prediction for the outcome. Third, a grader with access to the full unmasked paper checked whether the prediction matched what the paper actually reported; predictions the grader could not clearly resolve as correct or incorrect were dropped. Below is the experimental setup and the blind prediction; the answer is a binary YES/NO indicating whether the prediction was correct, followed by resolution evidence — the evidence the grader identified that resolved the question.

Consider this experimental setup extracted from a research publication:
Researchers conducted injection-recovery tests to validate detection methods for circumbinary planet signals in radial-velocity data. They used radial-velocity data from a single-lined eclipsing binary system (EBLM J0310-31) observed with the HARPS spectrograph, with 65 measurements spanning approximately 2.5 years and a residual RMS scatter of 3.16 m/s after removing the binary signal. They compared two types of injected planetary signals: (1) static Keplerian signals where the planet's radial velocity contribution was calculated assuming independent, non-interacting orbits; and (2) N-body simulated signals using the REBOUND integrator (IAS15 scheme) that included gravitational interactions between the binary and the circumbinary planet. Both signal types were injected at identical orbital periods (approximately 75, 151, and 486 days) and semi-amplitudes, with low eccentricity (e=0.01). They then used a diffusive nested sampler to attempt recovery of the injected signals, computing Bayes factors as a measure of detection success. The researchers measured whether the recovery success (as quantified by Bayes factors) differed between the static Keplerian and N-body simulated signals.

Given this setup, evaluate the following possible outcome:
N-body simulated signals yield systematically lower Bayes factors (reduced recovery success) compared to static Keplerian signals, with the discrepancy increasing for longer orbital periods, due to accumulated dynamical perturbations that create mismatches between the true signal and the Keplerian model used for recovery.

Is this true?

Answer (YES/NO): NO